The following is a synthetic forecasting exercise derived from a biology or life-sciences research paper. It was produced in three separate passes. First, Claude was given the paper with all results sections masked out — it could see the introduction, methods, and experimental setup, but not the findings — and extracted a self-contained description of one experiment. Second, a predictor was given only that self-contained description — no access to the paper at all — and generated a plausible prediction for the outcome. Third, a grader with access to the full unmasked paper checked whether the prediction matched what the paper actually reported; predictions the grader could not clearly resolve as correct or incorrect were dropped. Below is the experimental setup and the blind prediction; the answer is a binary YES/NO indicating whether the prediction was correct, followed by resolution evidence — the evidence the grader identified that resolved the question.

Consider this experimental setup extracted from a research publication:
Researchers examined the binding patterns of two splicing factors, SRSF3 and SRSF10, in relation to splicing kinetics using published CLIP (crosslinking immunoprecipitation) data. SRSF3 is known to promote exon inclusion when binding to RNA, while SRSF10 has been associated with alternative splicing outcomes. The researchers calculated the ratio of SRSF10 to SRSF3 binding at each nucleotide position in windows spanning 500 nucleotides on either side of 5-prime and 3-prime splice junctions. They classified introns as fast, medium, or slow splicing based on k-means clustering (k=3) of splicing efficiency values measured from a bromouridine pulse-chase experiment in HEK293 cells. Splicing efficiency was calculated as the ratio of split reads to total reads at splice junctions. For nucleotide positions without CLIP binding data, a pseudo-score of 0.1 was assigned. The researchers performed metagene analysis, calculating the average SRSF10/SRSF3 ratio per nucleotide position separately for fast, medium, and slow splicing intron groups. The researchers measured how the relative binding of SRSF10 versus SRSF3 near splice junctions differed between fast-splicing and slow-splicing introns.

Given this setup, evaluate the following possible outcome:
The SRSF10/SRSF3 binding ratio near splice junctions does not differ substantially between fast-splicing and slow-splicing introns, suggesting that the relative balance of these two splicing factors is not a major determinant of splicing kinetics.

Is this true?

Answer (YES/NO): NO